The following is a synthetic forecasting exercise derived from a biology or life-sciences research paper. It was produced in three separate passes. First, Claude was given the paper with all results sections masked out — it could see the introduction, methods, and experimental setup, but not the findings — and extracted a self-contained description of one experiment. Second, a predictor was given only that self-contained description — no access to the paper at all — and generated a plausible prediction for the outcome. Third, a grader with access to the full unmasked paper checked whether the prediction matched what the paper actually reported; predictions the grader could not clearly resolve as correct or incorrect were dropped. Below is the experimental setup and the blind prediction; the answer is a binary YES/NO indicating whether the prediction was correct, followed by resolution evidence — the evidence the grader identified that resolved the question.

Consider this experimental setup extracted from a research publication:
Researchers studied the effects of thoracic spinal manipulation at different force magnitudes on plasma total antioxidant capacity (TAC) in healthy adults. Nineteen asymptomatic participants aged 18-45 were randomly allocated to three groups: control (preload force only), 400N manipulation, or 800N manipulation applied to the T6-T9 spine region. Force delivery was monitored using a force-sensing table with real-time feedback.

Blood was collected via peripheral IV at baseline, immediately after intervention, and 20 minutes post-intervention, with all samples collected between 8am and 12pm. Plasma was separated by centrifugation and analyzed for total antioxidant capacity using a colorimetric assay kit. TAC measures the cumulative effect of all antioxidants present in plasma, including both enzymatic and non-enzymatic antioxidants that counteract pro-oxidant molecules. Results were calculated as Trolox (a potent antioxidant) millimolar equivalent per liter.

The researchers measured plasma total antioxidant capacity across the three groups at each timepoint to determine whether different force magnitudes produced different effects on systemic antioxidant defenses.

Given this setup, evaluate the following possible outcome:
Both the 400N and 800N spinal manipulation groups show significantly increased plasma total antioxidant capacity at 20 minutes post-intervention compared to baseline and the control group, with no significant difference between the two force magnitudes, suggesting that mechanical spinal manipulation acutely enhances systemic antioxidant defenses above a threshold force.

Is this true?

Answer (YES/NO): NO